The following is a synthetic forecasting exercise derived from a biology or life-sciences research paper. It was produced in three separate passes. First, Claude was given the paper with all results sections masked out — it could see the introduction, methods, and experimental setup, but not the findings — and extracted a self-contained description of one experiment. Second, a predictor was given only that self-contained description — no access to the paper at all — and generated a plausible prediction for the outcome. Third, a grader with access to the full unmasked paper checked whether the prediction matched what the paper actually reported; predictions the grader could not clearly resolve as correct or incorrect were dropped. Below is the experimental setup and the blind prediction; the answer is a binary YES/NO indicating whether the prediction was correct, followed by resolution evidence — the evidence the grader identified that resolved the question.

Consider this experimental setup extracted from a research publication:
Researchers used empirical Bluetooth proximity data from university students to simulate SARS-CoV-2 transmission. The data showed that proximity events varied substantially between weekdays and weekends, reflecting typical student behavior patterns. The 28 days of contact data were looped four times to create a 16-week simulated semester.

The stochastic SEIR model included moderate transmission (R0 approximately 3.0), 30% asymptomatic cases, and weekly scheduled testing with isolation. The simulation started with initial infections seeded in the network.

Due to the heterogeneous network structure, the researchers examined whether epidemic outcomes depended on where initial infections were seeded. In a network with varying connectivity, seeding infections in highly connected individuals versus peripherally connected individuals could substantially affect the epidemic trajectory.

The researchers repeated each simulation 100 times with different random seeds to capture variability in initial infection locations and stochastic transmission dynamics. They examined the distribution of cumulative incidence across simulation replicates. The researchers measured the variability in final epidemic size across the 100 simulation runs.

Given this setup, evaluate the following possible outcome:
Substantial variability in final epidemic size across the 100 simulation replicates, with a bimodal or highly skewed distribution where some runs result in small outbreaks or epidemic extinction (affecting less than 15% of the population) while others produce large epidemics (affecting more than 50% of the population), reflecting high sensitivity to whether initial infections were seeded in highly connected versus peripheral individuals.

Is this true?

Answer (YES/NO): NO